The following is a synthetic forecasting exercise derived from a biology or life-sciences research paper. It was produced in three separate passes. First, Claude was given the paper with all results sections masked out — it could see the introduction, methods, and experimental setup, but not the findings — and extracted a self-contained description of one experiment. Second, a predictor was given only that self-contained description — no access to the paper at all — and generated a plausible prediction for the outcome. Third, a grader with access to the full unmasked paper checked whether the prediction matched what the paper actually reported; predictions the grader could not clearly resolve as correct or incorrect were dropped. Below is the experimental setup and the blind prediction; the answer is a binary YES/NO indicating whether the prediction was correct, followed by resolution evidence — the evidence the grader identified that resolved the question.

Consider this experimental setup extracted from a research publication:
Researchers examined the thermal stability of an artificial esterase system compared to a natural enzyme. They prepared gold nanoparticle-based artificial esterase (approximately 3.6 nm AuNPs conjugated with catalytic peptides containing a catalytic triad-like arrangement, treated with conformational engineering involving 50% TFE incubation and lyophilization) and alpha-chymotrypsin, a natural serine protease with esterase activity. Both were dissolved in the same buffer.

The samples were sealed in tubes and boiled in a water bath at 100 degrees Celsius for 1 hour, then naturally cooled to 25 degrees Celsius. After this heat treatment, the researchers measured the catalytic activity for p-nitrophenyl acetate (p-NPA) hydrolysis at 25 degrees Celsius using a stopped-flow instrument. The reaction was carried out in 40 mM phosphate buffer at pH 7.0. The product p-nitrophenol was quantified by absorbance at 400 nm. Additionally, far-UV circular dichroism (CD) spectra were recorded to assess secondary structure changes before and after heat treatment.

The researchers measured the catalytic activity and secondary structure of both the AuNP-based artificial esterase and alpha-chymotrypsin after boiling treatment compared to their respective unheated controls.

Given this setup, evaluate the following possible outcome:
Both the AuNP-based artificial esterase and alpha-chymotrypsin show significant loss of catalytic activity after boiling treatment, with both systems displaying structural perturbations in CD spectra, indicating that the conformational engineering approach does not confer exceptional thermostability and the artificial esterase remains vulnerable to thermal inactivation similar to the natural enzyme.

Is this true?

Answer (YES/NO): NO